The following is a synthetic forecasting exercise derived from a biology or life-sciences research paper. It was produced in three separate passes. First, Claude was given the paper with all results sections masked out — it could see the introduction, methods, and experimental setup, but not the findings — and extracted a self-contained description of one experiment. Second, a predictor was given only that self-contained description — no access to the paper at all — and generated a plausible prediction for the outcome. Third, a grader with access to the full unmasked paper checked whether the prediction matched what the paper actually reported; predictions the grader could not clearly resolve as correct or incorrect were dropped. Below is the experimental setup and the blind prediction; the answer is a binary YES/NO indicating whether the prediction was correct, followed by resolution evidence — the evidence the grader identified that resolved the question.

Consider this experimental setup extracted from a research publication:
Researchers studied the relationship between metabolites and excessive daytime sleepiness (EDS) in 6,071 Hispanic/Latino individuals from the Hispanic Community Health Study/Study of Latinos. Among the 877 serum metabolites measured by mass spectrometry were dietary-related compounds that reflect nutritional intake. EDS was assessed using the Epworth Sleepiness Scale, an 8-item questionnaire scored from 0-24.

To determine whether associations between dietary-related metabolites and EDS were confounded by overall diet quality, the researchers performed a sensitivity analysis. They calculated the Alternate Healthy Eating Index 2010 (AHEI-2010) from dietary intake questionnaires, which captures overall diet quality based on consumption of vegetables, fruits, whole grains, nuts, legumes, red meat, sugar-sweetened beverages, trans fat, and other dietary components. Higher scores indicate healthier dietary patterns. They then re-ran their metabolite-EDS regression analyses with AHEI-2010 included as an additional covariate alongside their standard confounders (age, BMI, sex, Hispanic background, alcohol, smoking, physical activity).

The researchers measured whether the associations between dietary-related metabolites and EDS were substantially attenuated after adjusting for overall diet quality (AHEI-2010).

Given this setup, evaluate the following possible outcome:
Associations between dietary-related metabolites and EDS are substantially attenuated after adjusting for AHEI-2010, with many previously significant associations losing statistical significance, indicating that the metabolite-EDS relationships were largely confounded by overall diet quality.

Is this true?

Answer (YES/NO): NO